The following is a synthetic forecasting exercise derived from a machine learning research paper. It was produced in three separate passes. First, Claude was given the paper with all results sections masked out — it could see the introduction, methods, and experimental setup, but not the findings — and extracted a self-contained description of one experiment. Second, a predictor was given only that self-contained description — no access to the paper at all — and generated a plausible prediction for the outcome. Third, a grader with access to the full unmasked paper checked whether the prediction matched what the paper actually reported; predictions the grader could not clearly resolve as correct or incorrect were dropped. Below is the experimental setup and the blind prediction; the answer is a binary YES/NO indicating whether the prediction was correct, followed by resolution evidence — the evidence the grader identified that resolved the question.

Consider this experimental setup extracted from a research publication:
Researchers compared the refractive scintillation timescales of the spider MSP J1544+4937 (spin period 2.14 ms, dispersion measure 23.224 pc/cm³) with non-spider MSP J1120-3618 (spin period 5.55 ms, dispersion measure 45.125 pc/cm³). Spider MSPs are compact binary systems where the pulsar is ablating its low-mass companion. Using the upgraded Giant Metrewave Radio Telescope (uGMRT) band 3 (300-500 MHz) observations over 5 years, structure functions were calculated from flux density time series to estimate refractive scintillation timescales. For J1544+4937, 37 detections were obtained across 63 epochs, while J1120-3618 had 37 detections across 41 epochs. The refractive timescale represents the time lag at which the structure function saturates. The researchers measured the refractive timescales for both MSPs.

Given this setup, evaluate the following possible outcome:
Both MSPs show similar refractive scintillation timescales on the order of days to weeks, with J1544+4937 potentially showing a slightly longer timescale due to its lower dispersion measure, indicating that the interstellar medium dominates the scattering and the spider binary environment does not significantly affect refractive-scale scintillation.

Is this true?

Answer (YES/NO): NO